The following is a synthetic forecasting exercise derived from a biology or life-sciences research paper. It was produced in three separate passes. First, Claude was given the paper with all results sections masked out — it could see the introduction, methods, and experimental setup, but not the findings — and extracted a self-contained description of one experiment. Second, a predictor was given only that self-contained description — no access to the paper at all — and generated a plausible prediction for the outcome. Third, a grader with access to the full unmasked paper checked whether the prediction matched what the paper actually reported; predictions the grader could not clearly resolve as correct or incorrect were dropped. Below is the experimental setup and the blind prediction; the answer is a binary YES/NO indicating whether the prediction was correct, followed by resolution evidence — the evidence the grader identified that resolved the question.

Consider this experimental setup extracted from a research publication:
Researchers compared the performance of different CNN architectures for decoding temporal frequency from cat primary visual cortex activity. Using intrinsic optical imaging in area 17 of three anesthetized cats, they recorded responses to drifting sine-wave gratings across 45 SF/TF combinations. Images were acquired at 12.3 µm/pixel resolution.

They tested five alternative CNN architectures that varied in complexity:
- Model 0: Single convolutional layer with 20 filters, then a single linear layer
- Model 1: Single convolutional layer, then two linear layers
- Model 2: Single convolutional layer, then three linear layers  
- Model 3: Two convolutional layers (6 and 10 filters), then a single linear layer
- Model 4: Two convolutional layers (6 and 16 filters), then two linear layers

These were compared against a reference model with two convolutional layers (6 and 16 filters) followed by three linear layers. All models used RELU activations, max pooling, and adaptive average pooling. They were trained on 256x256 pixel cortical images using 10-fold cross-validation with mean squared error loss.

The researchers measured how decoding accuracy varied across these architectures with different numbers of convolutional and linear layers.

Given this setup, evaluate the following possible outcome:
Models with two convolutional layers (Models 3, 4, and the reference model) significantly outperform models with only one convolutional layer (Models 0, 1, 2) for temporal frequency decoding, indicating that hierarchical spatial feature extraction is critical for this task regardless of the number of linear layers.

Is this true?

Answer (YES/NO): NO